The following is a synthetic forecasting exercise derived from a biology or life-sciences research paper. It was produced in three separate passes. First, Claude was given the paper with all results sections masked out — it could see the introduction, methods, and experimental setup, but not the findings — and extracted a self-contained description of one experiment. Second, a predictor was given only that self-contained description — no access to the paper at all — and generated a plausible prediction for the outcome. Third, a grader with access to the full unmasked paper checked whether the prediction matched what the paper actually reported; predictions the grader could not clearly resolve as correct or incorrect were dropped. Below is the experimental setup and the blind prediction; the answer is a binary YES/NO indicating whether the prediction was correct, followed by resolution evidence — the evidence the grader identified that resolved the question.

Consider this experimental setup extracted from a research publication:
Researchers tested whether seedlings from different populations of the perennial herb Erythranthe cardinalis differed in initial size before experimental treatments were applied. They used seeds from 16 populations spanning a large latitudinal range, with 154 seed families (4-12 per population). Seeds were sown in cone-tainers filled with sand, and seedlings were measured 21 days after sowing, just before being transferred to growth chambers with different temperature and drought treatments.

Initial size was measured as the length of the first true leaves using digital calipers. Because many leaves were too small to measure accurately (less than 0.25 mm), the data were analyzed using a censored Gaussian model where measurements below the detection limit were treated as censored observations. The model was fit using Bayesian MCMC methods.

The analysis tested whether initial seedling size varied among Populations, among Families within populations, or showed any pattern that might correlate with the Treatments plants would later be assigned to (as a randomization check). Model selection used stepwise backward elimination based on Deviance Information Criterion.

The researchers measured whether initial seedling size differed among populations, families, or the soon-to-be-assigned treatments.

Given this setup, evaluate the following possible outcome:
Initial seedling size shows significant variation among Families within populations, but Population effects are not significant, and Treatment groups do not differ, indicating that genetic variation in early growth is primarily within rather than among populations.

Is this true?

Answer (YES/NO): NO